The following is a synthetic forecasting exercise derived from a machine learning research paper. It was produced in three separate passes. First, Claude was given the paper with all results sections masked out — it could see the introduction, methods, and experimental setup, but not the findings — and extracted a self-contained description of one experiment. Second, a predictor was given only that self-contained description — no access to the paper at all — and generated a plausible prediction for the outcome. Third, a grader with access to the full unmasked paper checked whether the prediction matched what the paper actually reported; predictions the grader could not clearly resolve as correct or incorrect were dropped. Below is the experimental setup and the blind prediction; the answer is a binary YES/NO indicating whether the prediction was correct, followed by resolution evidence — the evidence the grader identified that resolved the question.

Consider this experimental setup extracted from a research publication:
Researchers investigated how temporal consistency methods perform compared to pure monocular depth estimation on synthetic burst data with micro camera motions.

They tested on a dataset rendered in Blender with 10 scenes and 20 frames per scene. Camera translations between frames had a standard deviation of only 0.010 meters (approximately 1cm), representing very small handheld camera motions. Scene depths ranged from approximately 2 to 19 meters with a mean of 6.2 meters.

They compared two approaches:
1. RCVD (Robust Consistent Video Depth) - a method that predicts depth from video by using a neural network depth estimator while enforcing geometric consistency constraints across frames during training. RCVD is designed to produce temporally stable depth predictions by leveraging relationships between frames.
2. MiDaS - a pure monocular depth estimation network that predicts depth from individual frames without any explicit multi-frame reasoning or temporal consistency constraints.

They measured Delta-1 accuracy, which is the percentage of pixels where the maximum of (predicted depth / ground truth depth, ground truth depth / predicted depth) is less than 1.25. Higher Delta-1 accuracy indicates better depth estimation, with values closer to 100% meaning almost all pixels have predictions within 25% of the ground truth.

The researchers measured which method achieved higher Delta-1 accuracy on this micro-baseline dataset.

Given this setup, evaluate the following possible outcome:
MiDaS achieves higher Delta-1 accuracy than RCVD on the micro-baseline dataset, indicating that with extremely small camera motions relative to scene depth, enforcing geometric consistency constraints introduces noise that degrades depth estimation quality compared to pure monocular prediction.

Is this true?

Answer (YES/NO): YES